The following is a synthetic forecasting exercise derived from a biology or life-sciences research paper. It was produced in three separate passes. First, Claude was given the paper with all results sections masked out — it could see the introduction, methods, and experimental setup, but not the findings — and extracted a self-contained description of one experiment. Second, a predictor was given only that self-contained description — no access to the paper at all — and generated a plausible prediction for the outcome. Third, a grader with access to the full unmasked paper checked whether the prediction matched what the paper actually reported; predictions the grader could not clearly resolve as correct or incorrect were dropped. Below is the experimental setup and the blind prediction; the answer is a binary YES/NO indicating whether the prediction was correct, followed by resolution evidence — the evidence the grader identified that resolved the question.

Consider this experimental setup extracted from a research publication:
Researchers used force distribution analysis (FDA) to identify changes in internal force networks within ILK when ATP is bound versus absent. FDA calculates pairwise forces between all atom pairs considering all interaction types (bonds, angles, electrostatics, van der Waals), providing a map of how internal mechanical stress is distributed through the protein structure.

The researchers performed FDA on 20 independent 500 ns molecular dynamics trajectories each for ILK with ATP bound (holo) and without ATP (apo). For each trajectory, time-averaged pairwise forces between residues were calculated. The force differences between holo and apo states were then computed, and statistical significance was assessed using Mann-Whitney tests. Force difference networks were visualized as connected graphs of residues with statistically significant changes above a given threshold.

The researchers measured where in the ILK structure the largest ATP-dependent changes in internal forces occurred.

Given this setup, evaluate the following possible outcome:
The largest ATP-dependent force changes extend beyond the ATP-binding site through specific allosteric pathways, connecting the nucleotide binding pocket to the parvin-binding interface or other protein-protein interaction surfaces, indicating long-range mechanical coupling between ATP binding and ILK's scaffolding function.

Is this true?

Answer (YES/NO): YES